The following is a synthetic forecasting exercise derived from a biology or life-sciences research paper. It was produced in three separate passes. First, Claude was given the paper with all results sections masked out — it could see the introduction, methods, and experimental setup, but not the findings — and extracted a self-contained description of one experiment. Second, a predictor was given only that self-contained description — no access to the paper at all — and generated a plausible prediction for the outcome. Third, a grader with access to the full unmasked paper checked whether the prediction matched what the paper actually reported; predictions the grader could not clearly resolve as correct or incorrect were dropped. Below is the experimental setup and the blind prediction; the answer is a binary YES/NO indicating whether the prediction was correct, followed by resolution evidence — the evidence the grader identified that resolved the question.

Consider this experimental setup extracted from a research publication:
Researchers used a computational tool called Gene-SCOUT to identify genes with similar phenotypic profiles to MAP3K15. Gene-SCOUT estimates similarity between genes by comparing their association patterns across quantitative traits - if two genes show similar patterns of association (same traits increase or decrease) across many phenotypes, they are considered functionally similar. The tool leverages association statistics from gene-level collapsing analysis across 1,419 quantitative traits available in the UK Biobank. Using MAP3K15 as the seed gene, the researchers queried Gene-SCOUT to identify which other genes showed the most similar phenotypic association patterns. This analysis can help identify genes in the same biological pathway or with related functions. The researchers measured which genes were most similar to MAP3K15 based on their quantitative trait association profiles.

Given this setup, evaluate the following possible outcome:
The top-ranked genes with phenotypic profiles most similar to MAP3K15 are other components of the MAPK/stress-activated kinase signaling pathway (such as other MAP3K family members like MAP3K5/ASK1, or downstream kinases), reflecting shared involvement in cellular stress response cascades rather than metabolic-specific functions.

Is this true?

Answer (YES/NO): NO